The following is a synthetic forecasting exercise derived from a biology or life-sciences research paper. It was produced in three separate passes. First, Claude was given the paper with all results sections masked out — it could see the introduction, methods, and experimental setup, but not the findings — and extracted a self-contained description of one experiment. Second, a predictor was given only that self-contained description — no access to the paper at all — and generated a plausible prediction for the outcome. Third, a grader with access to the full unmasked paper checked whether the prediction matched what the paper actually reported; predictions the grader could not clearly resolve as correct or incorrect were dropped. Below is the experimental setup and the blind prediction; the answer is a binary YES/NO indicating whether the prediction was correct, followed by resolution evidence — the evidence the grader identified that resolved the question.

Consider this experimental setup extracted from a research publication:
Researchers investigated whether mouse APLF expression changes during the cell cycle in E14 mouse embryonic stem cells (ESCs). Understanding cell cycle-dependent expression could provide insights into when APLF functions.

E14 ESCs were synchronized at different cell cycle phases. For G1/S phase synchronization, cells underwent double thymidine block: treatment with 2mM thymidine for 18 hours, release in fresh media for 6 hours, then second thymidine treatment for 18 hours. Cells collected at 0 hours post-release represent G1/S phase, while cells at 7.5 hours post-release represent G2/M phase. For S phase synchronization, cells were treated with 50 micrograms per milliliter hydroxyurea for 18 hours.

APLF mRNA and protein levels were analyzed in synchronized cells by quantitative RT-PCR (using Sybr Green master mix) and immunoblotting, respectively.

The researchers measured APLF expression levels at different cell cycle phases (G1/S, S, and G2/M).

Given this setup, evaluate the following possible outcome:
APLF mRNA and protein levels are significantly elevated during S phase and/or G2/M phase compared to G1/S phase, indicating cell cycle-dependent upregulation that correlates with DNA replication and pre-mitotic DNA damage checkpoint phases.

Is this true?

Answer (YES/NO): NO